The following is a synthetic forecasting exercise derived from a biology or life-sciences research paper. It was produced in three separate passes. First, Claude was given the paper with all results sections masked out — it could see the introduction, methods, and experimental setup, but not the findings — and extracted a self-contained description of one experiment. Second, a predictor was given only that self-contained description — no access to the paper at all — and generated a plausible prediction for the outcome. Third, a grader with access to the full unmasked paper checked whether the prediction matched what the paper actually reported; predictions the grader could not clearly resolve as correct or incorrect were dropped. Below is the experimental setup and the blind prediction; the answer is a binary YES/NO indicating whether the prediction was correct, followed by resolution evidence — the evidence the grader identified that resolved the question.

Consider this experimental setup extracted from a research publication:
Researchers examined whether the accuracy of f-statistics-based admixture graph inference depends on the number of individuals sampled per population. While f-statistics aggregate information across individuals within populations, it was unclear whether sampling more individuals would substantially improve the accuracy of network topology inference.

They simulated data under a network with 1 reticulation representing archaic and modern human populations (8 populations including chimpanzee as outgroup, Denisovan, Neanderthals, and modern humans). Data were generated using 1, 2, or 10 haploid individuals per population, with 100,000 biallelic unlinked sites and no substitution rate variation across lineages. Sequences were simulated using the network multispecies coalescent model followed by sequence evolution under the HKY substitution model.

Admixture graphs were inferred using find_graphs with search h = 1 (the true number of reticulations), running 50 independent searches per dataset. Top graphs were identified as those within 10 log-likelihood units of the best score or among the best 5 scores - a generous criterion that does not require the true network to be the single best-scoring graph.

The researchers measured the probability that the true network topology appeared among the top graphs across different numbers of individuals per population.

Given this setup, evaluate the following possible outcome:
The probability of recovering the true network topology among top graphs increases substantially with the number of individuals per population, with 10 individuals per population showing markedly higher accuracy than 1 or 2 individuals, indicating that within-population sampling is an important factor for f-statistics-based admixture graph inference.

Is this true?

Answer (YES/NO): NO